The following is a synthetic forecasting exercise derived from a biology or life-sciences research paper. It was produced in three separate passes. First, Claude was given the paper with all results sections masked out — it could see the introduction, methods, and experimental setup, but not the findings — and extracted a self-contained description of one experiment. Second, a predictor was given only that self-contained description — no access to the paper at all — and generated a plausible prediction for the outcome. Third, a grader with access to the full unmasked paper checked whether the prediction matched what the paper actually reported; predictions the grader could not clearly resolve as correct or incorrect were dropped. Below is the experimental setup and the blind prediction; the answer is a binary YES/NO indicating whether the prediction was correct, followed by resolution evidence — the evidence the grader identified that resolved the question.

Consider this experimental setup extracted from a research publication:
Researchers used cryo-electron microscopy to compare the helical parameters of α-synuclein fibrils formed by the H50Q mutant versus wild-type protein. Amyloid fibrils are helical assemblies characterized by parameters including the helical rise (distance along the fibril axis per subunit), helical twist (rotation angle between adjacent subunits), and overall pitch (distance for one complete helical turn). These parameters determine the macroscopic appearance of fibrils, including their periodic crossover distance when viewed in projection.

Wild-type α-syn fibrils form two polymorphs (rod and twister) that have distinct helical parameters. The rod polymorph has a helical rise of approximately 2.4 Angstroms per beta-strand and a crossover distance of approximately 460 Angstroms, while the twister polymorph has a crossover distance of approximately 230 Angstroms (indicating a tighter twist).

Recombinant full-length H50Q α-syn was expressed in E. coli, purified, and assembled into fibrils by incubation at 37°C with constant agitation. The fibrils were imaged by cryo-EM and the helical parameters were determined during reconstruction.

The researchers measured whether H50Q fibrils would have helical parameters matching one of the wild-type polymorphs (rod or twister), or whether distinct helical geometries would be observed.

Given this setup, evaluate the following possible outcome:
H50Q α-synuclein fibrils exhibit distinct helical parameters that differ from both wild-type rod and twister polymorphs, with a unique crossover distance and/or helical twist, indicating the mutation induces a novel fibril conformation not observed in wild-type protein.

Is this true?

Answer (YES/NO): YES